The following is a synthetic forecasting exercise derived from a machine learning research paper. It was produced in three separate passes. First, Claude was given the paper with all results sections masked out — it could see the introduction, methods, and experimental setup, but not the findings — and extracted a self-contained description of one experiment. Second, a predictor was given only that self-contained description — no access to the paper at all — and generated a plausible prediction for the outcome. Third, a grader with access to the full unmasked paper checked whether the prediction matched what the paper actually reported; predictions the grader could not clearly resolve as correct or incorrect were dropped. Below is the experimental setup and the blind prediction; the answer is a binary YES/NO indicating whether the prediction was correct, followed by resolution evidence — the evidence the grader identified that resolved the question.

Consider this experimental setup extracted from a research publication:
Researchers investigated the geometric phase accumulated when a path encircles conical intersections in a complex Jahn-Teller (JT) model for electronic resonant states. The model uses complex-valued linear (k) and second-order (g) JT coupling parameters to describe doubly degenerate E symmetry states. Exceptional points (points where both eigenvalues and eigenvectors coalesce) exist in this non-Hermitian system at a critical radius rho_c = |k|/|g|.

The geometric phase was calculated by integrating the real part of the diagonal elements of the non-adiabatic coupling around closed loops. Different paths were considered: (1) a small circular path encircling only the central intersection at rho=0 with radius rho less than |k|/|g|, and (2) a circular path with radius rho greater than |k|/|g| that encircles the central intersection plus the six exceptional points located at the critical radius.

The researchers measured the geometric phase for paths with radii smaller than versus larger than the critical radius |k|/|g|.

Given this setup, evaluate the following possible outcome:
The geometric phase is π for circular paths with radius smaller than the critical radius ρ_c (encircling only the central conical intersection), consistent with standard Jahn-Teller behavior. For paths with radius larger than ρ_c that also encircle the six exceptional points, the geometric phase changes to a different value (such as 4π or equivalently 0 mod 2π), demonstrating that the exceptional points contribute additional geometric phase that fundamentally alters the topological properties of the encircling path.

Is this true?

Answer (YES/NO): NO